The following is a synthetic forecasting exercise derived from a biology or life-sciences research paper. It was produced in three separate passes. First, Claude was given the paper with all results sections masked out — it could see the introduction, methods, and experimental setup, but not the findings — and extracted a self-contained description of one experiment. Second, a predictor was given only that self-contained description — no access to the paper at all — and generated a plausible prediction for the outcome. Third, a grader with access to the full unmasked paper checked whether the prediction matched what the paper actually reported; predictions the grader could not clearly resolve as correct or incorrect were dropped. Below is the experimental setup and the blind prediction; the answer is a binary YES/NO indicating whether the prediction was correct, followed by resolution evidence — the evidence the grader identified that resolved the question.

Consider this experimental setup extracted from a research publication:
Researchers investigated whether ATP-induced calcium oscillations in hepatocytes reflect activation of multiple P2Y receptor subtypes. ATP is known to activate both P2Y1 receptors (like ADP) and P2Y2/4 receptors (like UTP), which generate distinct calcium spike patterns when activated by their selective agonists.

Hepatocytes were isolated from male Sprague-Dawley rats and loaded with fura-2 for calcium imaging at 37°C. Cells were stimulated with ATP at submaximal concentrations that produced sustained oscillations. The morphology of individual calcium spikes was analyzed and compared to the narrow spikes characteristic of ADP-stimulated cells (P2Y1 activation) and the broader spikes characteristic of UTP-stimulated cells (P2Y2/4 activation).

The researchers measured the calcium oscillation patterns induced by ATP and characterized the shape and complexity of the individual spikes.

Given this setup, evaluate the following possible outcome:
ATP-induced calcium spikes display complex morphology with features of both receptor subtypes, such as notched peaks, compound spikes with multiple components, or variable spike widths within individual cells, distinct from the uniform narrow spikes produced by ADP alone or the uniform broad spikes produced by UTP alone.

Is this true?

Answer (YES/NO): YES